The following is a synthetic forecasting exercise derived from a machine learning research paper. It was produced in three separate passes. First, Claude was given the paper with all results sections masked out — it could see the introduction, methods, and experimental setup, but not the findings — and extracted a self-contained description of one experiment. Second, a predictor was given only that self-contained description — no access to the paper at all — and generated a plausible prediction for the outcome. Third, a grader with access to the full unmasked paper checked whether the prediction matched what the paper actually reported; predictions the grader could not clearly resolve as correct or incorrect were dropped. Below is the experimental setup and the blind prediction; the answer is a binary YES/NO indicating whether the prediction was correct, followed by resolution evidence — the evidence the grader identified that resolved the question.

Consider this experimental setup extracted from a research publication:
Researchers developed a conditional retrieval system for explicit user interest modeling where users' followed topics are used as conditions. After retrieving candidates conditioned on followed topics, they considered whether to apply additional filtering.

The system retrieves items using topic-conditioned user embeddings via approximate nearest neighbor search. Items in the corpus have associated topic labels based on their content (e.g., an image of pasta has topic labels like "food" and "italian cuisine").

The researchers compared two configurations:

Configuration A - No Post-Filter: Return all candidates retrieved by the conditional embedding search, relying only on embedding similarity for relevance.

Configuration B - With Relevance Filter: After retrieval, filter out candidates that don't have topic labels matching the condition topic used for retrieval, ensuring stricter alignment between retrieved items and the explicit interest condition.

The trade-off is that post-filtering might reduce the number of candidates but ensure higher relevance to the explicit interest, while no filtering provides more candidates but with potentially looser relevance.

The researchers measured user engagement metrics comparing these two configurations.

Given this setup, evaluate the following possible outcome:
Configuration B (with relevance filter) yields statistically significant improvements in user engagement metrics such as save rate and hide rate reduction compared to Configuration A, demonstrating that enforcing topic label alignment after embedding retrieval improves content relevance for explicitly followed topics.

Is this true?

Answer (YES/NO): NO